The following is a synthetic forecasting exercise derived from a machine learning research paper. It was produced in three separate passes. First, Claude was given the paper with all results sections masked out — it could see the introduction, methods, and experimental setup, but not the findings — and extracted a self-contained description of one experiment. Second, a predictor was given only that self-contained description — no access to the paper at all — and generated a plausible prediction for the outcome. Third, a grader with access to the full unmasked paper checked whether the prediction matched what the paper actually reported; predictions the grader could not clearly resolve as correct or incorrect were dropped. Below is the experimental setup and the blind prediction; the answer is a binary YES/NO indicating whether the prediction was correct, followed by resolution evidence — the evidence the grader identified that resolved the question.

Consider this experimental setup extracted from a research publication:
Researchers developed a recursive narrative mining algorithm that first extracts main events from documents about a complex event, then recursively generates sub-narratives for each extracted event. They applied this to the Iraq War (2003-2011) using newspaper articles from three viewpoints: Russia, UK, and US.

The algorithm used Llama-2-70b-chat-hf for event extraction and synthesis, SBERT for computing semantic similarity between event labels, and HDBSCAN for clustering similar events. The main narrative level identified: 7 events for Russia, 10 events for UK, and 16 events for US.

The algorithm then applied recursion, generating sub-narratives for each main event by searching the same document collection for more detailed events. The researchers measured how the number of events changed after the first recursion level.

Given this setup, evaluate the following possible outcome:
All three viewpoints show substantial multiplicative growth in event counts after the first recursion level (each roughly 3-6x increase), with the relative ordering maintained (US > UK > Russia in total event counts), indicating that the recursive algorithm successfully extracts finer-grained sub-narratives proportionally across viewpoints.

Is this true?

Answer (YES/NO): NO